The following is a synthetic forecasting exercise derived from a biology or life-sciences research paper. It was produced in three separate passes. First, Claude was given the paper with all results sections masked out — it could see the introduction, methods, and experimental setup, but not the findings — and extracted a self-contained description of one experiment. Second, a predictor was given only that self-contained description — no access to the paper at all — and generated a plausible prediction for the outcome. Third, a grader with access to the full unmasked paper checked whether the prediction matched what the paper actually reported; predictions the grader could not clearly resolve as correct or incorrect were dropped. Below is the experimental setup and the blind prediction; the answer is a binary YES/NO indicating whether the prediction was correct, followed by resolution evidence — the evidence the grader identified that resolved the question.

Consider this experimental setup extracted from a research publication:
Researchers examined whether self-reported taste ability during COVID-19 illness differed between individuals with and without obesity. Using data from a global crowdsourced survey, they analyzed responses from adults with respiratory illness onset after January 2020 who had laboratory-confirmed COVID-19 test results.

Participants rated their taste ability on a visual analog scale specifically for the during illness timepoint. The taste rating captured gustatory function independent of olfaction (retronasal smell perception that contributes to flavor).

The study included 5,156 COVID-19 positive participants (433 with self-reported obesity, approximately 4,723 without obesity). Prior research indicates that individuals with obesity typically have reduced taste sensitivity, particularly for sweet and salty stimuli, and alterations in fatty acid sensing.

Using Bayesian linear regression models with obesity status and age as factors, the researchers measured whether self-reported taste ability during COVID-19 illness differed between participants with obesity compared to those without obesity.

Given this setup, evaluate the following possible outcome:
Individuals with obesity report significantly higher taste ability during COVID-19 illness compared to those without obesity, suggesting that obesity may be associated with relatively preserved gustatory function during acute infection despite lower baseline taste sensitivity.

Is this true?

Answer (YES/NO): NO